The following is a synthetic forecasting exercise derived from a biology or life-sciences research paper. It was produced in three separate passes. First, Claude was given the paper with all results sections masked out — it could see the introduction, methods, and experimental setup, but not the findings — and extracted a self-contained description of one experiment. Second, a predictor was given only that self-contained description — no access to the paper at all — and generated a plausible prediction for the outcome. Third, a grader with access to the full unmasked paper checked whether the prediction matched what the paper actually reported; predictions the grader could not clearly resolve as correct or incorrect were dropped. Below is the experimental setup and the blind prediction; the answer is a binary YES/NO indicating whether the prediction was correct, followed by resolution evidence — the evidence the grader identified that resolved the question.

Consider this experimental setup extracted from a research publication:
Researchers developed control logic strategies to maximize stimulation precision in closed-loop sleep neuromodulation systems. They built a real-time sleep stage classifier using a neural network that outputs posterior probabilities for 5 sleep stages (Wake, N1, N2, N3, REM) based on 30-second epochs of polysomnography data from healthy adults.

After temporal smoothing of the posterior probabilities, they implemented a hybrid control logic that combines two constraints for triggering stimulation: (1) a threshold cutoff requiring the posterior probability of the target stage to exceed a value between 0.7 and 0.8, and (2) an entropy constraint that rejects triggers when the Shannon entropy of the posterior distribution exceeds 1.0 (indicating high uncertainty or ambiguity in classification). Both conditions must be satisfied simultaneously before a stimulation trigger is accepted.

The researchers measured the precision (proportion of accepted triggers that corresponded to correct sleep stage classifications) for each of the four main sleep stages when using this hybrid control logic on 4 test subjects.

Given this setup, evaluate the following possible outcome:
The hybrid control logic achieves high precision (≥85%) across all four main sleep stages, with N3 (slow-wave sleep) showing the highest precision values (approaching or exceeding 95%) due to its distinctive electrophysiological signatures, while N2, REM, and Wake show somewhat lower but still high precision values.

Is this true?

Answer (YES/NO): NO